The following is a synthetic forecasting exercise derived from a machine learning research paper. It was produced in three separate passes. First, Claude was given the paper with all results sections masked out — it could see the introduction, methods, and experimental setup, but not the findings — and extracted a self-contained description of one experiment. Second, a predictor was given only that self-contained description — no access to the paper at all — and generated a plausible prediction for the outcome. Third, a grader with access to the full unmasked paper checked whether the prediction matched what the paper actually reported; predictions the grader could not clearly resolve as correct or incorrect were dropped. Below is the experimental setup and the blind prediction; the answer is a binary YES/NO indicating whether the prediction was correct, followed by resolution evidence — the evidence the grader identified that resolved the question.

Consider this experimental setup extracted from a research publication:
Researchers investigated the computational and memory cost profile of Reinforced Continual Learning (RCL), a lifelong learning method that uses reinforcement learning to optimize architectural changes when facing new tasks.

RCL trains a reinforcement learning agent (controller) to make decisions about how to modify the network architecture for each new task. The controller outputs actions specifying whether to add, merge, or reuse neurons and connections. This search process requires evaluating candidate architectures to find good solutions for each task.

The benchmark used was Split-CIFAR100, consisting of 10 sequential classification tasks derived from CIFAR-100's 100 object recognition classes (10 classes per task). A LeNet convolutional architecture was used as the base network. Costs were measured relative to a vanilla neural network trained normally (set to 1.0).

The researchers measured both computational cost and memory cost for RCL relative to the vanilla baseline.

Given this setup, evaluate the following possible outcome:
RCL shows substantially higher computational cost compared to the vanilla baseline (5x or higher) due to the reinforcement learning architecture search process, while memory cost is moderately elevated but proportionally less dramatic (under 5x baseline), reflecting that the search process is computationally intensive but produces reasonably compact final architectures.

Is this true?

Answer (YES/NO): YES